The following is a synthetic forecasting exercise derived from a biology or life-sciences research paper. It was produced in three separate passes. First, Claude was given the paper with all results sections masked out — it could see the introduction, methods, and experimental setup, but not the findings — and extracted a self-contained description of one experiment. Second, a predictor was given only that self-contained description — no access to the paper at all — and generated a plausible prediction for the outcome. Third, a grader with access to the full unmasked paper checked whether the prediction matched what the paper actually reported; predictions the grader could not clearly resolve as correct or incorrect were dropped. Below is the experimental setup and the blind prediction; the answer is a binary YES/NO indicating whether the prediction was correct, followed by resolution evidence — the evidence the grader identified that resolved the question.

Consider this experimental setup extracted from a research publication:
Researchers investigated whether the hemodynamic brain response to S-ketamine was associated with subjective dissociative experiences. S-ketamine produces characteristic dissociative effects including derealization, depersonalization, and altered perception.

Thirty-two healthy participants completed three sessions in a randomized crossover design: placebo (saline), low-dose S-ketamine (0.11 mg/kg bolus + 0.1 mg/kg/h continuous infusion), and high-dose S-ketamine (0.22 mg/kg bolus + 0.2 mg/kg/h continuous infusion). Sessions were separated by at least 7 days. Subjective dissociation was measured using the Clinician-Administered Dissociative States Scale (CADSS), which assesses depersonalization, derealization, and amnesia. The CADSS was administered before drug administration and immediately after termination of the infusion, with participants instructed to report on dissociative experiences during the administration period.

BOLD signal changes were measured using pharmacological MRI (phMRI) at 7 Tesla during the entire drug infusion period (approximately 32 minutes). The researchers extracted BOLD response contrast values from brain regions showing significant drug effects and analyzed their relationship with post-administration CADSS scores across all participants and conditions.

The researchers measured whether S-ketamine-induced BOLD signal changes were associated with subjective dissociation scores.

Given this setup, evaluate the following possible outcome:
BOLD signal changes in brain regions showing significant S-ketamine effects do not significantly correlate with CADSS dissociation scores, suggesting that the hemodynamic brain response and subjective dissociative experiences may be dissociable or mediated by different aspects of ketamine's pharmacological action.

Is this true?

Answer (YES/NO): NO